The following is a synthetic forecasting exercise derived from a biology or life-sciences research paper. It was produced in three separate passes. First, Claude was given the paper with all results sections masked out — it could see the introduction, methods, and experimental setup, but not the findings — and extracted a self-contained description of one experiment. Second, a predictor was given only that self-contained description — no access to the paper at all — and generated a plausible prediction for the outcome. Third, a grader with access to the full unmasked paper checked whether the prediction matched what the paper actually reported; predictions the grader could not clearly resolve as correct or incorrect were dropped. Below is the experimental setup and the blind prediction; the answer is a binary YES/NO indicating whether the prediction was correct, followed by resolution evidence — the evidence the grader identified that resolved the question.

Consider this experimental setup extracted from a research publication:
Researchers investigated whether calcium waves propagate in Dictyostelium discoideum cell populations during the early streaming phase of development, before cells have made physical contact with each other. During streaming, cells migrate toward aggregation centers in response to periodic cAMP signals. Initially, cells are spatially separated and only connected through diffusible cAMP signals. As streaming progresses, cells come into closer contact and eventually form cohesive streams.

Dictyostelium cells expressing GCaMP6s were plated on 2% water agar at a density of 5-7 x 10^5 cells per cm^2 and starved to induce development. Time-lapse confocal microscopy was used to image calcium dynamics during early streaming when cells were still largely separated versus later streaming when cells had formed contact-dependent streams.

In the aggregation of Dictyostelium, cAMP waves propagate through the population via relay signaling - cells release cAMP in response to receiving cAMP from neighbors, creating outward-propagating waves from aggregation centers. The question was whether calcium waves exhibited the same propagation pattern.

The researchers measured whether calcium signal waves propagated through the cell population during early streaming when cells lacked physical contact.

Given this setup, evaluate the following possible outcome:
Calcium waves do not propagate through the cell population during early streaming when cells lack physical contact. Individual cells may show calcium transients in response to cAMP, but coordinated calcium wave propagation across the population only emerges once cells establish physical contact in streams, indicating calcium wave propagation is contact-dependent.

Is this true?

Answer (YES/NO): NO